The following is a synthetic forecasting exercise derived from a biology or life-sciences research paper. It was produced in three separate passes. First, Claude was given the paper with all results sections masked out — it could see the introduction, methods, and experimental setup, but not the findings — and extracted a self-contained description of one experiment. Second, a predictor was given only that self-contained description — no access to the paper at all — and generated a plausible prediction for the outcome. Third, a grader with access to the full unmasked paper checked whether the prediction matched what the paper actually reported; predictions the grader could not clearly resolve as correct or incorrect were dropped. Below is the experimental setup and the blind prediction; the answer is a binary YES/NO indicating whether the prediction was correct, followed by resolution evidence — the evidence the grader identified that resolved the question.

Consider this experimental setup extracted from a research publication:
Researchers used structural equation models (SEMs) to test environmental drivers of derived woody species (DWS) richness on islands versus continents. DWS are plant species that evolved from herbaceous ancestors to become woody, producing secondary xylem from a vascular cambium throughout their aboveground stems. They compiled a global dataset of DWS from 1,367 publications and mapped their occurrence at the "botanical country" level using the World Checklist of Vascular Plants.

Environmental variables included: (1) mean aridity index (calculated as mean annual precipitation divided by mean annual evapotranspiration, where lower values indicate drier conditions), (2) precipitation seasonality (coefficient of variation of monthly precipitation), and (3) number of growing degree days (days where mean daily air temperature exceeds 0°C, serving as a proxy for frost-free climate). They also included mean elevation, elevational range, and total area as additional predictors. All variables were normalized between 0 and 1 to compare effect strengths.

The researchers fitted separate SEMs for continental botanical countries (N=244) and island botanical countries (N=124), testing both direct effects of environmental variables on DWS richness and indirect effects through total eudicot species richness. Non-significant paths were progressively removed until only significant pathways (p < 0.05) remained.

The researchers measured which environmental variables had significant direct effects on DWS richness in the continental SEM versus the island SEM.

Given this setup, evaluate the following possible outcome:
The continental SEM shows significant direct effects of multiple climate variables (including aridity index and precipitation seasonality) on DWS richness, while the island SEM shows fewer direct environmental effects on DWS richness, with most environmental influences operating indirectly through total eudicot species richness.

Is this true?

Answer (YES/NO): NO